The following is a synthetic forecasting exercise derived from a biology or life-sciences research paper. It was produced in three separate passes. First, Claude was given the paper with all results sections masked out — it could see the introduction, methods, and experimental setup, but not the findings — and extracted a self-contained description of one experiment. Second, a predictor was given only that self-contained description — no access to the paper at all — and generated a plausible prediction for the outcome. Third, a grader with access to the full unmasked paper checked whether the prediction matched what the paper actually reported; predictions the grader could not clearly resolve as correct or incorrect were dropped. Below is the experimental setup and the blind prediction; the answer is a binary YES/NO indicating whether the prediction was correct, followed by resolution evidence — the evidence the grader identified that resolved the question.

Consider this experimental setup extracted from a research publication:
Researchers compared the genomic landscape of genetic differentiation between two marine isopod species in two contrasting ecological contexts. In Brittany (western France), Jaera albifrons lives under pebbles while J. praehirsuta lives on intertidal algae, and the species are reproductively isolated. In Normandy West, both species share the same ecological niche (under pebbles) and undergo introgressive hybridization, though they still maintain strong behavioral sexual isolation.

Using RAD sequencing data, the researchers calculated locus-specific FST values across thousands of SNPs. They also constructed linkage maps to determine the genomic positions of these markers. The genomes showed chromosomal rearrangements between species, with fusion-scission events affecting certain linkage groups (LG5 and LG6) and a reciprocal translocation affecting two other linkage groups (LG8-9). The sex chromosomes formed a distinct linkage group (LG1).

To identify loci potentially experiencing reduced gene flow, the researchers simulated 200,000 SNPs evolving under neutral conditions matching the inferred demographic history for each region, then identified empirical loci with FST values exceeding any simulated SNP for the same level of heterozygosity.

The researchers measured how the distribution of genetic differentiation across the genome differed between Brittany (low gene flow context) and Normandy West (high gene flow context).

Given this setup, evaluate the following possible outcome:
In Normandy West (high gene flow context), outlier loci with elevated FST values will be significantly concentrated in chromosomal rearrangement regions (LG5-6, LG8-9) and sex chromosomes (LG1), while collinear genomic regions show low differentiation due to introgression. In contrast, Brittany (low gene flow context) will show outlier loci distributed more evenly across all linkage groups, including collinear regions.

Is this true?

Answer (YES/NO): YES